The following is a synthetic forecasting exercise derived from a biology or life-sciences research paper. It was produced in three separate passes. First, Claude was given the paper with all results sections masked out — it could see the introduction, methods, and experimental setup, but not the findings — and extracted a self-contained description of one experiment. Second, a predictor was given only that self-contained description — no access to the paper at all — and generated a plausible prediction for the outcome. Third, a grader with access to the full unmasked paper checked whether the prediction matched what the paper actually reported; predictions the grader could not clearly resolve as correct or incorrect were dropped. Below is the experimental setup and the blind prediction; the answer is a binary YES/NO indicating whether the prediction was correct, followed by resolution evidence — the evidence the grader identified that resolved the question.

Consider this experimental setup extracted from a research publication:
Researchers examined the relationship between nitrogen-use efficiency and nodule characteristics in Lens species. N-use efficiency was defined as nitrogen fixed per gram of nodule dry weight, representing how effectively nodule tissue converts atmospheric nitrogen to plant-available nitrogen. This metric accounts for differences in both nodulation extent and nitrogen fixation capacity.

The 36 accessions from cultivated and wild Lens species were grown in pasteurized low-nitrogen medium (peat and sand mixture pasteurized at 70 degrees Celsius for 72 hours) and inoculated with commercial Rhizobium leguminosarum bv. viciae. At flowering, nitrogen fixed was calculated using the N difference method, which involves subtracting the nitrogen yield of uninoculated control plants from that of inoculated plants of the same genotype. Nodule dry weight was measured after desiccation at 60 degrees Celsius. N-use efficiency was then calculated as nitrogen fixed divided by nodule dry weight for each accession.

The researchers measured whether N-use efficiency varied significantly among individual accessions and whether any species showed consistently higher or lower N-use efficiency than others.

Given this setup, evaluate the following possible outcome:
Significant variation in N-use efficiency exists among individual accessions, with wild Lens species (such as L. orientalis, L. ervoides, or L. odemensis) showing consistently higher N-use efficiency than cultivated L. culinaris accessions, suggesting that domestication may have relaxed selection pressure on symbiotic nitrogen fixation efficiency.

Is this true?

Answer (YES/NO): NO